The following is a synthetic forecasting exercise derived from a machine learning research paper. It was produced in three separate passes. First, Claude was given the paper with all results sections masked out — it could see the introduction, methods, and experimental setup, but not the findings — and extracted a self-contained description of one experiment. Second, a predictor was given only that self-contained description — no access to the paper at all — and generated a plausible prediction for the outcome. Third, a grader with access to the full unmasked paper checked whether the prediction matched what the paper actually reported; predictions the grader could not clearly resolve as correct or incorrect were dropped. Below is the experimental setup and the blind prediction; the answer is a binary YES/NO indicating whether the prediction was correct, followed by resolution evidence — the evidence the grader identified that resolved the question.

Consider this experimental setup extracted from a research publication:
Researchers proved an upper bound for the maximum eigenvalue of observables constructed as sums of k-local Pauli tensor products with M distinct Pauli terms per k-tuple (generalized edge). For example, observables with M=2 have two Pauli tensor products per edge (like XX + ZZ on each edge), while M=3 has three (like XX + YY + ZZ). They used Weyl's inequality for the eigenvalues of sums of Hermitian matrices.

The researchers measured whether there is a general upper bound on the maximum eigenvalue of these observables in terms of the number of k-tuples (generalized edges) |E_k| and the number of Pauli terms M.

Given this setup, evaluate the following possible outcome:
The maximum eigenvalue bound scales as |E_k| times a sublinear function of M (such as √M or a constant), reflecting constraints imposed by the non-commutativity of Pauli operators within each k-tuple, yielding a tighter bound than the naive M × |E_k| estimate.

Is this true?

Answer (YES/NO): NO